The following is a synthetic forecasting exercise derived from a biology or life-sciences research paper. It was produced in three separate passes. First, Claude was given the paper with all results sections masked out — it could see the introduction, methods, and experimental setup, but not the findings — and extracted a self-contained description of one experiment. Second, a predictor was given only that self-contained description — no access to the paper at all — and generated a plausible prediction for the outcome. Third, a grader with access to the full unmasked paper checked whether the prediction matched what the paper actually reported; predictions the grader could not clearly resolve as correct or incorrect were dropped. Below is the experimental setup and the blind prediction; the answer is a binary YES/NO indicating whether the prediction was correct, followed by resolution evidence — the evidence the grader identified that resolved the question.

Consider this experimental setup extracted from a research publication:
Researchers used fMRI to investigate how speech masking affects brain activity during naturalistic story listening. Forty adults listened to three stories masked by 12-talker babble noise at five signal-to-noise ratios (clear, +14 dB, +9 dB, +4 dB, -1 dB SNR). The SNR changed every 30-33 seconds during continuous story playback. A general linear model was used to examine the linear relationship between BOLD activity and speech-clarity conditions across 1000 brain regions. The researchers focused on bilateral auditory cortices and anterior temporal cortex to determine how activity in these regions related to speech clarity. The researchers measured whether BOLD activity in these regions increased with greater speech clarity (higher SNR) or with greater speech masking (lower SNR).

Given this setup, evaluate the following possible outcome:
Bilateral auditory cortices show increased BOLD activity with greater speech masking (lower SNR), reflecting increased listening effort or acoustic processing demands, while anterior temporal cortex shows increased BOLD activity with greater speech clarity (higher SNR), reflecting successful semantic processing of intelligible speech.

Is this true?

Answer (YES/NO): NO